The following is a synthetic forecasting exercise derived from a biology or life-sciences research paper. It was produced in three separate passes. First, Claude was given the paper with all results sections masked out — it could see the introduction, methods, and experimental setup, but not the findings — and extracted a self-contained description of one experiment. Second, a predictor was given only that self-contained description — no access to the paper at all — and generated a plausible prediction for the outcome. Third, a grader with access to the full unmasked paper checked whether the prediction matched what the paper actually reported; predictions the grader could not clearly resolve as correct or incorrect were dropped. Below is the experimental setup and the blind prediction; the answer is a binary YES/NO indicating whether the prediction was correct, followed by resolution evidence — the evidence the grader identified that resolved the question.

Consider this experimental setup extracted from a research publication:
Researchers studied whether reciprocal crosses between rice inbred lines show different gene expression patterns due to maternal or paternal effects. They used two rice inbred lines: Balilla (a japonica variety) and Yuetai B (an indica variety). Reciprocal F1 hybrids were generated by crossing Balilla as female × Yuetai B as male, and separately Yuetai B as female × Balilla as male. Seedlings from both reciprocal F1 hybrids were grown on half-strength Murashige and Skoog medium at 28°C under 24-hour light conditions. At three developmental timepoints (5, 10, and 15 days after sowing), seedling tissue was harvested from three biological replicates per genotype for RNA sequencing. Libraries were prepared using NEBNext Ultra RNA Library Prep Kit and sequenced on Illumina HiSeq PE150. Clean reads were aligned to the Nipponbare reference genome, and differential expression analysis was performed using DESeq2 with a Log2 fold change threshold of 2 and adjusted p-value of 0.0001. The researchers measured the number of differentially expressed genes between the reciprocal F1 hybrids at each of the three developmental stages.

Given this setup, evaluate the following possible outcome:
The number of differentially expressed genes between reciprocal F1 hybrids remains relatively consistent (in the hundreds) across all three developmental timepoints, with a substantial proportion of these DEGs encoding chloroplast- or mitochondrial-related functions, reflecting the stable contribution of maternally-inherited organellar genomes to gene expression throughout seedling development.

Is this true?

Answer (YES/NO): NO